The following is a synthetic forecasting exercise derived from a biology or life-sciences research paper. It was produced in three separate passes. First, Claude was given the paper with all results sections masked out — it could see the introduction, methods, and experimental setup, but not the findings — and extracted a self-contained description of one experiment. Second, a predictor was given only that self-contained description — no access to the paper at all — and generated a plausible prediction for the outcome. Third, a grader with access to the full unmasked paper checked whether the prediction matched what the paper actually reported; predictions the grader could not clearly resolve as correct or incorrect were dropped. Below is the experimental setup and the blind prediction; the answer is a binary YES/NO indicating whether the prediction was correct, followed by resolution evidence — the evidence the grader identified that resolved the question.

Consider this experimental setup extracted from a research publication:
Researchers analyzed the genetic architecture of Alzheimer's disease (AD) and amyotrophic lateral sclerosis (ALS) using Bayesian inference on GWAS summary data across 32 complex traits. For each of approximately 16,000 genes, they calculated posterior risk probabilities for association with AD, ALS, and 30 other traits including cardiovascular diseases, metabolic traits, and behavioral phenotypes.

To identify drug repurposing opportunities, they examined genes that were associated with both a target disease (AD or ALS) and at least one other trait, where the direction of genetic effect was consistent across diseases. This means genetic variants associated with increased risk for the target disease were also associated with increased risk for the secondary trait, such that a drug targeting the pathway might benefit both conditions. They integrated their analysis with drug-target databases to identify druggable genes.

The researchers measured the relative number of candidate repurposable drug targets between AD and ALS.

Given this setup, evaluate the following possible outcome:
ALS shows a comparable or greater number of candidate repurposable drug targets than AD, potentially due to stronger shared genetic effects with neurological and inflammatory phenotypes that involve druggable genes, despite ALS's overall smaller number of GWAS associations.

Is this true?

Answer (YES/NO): NO